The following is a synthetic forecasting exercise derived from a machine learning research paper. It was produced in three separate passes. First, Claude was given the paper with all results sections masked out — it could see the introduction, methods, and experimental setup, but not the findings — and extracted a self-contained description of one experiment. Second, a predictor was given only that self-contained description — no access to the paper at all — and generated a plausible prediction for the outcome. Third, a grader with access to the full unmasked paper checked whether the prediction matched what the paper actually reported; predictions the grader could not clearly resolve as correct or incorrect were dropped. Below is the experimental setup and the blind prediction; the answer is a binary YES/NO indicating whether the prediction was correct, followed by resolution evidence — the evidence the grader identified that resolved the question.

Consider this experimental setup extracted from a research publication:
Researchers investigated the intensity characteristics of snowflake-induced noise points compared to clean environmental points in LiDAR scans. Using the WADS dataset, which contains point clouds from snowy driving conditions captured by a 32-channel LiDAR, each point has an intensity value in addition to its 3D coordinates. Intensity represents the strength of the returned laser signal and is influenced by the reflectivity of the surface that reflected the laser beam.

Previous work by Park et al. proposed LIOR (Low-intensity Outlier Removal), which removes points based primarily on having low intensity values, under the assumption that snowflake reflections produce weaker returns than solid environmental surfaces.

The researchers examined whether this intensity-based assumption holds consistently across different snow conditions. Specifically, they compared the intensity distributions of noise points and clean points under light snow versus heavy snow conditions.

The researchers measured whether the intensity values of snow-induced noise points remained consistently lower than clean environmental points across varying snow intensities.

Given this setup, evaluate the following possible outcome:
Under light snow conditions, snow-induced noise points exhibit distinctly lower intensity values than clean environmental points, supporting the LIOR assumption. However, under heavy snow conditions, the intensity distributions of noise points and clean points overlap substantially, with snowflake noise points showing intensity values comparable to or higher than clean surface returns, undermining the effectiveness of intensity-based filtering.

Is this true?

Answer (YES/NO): NO